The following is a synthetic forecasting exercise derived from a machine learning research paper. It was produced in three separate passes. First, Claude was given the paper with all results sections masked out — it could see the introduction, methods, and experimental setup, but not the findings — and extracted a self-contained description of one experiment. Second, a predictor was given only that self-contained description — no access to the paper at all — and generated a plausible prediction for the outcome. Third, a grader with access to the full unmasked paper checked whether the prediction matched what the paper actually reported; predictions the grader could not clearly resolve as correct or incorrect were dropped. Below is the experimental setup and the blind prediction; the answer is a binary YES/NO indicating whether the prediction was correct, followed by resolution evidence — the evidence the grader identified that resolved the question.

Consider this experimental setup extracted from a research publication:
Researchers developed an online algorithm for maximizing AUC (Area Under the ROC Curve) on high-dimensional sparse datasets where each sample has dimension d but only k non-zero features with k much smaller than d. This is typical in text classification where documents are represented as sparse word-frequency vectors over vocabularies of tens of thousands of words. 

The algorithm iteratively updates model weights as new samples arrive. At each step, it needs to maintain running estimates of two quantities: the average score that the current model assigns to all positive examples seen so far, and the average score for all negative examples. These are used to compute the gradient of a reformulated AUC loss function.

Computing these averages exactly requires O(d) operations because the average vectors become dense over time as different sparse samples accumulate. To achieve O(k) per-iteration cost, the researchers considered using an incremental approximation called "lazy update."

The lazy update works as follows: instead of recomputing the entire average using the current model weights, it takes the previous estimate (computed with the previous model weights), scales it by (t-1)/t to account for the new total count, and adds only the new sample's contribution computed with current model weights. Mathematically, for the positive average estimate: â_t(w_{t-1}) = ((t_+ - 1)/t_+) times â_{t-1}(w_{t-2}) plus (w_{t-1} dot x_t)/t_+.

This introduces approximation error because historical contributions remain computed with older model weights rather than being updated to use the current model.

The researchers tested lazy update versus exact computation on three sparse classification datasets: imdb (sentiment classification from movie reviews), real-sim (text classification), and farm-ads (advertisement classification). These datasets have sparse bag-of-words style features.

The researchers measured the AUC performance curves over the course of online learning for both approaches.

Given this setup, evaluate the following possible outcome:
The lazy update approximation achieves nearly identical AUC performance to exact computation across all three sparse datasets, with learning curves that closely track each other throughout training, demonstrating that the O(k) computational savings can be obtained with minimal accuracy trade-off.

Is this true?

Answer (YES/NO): NO